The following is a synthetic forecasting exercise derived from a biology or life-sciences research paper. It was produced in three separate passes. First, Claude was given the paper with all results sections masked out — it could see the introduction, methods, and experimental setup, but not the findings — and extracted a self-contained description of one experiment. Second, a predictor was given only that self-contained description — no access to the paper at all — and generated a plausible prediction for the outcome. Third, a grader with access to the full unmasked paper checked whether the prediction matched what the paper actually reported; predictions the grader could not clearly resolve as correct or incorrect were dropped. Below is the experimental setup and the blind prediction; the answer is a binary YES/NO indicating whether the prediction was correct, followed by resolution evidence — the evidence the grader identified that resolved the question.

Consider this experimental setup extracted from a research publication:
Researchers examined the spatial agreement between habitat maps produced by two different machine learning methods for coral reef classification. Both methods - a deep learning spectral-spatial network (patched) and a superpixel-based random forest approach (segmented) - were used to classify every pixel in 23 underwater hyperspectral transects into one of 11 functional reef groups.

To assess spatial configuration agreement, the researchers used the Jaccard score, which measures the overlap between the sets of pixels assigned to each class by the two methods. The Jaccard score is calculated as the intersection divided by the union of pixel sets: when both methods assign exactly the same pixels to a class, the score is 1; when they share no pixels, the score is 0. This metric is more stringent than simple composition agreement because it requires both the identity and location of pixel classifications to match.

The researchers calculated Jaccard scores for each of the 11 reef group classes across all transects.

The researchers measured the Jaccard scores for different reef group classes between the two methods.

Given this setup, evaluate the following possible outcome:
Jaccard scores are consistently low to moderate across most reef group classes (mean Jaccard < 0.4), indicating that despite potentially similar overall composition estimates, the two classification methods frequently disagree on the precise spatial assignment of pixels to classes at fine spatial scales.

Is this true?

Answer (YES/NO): NO